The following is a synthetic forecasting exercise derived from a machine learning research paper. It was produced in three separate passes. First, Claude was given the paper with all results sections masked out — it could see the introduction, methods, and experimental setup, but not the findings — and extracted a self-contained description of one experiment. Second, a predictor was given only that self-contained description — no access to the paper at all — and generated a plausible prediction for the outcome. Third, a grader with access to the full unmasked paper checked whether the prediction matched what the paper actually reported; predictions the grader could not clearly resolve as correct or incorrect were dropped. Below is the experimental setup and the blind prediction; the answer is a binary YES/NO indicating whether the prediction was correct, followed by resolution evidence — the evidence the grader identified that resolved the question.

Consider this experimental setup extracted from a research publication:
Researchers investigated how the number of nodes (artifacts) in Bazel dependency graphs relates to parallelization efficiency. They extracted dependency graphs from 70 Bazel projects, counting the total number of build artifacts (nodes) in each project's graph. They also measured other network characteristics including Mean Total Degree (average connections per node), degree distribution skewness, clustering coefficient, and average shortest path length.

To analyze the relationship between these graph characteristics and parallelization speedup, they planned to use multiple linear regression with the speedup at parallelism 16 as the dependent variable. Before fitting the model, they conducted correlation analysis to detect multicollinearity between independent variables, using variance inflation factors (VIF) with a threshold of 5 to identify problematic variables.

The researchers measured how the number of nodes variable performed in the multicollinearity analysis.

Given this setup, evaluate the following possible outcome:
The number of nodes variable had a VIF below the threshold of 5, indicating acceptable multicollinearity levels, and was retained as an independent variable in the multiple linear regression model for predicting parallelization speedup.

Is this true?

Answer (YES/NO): NO